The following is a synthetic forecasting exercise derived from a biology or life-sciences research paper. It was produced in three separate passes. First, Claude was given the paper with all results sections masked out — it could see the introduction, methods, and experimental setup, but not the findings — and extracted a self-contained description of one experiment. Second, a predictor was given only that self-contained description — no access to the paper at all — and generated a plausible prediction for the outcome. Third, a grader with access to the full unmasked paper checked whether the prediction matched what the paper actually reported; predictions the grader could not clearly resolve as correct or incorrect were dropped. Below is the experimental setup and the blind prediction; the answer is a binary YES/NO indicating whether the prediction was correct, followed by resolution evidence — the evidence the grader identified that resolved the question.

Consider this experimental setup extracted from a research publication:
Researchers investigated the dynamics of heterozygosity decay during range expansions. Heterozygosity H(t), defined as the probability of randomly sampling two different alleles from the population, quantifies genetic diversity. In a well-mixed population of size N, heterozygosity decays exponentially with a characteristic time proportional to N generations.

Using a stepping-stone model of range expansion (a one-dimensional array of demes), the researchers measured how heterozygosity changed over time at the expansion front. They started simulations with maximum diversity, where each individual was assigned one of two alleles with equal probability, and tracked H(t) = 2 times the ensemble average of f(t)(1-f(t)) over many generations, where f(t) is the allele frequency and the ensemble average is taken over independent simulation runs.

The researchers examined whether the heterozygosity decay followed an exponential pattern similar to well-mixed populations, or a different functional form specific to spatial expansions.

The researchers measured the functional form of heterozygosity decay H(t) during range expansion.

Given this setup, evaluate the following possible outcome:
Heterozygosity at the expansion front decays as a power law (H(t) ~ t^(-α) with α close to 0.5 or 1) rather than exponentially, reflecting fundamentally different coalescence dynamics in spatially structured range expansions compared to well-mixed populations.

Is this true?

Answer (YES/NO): NO